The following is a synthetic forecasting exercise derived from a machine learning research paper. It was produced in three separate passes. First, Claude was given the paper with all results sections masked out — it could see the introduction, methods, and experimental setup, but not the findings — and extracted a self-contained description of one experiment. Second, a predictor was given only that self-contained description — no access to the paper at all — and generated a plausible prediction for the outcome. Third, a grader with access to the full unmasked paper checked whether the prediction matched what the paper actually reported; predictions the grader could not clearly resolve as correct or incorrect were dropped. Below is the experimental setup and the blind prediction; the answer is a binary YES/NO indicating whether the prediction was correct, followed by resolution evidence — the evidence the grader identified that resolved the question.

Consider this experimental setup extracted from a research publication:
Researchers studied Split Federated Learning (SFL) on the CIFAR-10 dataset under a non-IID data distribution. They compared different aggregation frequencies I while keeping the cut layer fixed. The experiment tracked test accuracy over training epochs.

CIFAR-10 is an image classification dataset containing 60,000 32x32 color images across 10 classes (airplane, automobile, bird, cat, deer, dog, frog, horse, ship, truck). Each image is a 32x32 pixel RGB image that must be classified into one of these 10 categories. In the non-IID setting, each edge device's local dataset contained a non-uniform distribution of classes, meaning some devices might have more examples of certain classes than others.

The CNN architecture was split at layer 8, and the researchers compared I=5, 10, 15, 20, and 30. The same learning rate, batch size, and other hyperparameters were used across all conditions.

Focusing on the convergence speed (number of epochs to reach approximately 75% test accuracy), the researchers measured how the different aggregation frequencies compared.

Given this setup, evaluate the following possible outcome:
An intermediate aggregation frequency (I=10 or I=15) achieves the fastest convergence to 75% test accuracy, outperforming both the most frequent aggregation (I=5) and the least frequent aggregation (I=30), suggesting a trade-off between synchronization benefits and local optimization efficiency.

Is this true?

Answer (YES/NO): NO